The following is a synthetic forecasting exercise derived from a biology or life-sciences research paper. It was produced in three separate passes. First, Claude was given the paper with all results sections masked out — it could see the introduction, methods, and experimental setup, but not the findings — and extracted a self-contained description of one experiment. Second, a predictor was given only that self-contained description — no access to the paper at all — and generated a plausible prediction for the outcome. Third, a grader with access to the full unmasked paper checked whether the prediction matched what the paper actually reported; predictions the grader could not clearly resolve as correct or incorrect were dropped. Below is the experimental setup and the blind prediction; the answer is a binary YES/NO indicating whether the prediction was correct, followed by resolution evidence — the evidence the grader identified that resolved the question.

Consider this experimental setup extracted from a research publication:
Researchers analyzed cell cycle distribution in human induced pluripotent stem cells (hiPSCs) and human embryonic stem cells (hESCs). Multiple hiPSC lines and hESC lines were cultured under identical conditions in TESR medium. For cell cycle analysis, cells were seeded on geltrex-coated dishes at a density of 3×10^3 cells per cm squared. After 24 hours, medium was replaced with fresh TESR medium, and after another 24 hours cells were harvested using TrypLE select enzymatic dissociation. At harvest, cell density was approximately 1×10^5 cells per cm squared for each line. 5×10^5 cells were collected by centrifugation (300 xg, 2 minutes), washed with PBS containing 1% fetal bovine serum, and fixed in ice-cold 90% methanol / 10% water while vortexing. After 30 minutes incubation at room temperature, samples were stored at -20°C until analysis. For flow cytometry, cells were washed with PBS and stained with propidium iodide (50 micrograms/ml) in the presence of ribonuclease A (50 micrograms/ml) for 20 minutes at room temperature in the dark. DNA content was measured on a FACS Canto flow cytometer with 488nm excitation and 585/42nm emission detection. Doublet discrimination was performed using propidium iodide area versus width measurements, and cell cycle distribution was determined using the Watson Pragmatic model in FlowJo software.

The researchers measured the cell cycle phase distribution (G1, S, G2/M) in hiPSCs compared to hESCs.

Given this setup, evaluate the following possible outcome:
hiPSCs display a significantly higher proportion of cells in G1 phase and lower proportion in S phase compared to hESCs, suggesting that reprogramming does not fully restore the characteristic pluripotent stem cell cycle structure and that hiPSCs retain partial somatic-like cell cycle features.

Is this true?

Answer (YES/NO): NO